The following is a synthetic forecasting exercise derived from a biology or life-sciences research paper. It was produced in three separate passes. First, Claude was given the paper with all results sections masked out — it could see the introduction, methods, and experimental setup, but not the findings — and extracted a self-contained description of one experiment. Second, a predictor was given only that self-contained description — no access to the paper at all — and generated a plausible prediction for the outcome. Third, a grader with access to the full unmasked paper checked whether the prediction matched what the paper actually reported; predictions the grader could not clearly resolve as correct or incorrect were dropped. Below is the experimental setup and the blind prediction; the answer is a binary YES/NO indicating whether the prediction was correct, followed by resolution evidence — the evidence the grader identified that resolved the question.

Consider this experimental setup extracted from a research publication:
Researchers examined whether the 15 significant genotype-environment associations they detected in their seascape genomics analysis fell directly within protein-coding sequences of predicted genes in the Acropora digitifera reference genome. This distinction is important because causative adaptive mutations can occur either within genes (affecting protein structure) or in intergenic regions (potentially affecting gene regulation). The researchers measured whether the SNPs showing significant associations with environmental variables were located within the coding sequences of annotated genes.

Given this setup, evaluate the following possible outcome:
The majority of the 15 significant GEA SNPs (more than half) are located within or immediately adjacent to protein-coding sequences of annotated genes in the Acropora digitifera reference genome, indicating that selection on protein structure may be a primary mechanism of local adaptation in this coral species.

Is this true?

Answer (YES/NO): NO